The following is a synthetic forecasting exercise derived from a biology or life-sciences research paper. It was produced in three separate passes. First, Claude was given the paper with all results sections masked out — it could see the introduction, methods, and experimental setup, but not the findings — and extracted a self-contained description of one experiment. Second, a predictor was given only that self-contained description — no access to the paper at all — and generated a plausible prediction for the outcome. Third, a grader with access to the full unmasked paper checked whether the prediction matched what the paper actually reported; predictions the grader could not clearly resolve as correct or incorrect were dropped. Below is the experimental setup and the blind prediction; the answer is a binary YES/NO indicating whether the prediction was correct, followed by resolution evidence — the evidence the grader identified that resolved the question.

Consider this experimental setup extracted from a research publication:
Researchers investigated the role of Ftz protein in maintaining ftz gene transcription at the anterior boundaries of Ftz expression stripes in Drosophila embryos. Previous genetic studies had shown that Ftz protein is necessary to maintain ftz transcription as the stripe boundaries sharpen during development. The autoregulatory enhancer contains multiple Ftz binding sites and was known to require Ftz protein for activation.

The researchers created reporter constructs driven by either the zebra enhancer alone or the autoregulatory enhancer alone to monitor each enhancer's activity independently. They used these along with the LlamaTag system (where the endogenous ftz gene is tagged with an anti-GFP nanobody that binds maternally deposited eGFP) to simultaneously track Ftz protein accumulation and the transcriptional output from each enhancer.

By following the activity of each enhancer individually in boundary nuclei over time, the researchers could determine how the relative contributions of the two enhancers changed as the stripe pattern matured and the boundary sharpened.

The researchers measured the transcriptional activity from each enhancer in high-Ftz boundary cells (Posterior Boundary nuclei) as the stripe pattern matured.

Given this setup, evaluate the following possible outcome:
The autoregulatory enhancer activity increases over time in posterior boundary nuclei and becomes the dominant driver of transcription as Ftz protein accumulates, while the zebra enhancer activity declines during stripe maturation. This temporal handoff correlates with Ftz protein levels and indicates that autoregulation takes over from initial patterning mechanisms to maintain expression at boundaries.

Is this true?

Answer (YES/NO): NO